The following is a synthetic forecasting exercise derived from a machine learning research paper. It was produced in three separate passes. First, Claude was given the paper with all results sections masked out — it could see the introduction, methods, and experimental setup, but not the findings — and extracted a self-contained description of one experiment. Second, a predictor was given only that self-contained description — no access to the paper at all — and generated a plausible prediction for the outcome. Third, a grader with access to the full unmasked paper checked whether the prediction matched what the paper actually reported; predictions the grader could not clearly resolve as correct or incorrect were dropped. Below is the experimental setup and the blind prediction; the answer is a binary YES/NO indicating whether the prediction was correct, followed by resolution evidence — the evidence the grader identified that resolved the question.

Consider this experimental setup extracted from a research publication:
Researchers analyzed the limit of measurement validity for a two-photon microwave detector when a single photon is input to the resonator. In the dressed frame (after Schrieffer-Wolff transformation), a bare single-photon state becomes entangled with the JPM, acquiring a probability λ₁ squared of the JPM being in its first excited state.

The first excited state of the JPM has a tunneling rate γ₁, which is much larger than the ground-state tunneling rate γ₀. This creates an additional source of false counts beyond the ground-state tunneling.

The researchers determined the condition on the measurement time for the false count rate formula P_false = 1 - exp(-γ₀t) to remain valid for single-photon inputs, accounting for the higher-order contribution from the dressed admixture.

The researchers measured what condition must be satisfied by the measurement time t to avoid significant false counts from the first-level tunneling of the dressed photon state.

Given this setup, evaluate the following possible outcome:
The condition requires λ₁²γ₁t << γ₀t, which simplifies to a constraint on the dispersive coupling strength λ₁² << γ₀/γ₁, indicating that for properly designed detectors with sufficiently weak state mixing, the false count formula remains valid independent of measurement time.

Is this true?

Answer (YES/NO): NO